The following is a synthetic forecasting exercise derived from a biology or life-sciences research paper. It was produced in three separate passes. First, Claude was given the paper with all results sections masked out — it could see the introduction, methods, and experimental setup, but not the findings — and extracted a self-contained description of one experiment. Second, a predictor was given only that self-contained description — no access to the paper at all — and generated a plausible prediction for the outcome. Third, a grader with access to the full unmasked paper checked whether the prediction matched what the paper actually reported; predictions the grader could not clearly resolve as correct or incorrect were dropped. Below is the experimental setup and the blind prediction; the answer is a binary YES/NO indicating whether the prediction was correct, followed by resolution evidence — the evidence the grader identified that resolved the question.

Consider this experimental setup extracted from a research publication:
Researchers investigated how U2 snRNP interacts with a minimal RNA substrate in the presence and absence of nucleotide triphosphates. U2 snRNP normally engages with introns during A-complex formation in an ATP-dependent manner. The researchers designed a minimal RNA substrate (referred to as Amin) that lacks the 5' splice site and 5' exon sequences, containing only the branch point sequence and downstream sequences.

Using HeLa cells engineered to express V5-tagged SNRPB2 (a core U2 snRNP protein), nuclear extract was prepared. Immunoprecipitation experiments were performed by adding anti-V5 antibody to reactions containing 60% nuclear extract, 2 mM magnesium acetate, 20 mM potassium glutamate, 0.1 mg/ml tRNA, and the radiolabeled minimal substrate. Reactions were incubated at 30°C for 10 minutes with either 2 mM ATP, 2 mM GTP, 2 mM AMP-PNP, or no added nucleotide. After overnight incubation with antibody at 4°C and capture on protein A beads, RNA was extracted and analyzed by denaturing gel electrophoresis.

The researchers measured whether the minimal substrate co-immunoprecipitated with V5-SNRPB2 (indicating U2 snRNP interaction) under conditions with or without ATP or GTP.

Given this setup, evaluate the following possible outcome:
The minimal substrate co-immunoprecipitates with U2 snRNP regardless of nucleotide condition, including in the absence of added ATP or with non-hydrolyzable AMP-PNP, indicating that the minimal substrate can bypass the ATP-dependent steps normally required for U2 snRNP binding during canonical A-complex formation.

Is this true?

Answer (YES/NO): NO